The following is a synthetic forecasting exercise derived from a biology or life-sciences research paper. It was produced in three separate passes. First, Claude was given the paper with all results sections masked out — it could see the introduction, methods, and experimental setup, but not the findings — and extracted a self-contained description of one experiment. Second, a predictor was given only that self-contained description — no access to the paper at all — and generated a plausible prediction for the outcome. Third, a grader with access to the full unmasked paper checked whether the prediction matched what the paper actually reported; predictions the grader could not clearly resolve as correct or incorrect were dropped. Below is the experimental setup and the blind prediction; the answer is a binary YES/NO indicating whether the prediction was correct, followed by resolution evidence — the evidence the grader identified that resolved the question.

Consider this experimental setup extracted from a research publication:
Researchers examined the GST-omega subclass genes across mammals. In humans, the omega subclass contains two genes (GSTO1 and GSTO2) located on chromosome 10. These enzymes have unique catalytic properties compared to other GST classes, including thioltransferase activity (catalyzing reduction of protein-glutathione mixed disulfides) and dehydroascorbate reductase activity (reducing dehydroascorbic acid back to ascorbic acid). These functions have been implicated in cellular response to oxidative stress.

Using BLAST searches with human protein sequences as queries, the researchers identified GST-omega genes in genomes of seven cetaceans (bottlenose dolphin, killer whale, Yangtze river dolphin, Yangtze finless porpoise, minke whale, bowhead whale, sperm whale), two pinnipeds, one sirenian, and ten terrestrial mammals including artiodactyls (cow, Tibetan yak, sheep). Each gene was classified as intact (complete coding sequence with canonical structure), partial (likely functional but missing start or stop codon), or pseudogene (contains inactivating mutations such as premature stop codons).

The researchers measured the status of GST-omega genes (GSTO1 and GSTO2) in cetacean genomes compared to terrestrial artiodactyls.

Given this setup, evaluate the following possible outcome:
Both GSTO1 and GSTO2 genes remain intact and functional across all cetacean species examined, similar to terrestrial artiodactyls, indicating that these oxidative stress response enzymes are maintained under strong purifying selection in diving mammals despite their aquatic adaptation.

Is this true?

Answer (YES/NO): NO